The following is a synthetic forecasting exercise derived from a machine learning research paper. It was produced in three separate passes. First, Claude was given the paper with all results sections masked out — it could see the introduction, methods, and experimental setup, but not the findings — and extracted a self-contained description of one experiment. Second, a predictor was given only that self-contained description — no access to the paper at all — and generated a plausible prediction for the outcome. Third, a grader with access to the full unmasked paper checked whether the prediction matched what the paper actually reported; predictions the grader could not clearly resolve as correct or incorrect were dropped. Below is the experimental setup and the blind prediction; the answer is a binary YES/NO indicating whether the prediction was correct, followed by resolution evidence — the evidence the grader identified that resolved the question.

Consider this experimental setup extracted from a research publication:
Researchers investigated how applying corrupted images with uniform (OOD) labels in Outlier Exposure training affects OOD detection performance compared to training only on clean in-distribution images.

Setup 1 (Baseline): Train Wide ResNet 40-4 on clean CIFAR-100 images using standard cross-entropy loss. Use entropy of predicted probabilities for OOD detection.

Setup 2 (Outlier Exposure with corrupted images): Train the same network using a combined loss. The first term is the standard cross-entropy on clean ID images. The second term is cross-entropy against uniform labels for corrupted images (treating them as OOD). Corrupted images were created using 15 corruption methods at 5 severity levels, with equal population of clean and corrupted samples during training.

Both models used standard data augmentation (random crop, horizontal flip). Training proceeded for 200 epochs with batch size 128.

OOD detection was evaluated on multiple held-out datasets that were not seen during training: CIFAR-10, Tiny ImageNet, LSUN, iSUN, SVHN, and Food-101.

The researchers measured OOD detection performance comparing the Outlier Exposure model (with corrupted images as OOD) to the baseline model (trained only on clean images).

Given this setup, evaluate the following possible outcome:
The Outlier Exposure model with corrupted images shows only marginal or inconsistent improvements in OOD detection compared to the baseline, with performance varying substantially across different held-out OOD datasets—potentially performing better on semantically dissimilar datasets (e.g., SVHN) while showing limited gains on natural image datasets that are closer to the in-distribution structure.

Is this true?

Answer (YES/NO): NO